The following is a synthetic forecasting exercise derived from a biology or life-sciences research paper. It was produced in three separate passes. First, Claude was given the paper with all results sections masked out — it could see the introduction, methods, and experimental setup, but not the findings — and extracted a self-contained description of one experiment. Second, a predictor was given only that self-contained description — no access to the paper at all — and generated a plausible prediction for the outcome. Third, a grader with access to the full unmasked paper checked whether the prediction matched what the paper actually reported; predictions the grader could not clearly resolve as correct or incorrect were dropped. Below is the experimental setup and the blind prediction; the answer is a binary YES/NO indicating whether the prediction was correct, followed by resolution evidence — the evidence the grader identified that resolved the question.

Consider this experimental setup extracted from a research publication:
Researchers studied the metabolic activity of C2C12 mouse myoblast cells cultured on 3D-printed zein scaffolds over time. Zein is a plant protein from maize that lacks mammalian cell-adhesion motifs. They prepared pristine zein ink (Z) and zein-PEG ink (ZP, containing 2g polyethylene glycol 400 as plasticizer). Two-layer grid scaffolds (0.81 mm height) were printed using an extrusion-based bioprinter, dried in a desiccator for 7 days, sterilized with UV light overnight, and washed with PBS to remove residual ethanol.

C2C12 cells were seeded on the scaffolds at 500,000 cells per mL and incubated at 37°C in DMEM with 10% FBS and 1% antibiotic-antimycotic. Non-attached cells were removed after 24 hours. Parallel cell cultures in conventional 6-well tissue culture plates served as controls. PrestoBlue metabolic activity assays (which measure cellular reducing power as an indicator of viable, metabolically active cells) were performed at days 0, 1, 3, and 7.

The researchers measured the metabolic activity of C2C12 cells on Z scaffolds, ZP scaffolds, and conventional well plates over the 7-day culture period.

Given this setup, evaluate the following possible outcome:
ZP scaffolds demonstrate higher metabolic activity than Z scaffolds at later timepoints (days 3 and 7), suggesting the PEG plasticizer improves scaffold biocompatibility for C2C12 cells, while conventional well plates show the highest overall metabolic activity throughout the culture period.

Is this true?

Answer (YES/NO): NO